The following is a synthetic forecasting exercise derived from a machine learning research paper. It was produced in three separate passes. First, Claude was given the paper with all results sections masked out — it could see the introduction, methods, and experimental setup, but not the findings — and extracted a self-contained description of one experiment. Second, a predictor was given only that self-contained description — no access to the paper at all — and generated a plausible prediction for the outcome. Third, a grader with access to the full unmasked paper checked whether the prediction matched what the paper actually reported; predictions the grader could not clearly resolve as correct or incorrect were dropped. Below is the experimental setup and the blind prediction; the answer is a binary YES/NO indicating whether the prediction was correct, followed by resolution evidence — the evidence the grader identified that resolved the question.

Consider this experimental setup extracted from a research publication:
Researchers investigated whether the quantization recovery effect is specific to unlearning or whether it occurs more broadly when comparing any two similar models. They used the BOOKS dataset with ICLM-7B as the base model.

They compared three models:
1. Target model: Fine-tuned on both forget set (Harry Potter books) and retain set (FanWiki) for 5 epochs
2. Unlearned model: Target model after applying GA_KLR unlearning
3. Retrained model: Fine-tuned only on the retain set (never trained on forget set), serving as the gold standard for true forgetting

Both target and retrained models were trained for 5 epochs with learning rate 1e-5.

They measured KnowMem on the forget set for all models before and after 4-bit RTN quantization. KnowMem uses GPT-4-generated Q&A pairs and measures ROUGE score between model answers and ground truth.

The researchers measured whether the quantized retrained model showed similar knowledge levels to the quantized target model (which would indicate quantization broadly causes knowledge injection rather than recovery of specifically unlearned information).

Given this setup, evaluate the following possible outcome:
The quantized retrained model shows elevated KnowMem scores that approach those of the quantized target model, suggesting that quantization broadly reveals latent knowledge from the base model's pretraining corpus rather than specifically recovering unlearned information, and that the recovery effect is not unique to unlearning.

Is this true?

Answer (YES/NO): NO